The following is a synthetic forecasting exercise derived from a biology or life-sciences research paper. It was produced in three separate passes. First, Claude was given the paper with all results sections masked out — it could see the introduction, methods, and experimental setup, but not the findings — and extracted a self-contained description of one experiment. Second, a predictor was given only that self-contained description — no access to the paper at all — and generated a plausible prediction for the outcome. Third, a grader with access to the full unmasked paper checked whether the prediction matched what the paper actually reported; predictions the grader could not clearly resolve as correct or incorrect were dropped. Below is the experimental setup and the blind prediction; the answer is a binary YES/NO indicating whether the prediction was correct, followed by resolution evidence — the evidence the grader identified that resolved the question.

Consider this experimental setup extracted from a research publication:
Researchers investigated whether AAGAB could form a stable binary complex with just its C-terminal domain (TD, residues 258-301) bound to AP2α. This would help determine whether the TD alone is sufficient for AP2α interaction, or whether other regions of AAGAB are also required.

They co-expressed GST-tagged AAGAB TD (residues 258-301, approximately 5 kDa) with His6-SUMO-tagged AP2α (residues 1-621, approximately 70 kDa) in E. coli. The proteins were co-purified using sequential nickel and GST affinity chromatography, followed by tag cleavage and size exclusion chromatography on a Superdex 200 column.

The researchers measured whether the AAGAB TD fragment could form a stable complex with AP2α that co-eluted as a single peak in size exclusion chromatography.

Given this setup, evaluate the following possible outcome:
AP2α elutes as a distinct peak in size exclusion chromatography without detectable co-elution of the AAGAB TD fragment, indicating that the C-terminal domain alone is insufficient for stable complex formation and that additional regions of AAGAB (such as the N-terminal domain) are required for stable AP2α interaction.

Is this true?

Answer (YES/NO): NO